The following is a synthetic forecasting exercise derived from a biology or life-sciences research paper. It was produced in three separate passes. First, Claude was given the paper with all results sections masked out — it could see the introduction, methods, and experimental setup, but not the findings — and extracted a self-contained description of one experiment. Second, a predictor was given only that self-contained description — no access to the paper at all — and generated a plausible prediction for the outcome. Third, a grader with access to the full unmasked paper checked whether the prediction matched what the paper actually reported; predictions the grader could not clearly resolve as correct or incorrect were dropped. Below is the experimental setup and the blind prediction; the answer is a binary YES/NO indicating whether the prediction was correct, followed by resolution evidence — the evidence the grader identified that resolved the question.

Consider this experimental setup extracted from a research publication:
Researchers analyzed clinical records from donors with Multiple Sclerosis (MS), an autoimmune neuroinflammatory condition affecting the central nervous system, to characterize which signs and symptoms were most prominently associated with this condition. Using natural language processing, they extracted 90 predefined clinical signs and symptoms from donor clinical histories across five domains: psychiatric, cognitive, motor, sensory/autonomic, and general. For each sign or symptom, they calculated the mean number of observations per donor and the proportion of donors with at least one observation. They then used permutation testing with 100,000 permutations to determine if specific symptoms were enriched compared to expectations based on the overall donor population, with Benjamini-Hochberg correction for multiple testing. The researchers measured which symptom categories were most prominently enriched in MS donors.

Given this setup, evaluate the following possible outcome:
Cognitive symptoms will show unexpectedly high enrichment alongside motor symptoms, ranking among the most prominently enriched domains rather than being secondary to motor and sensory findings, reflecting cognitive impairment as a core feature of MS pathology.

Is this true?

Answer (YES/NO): NO